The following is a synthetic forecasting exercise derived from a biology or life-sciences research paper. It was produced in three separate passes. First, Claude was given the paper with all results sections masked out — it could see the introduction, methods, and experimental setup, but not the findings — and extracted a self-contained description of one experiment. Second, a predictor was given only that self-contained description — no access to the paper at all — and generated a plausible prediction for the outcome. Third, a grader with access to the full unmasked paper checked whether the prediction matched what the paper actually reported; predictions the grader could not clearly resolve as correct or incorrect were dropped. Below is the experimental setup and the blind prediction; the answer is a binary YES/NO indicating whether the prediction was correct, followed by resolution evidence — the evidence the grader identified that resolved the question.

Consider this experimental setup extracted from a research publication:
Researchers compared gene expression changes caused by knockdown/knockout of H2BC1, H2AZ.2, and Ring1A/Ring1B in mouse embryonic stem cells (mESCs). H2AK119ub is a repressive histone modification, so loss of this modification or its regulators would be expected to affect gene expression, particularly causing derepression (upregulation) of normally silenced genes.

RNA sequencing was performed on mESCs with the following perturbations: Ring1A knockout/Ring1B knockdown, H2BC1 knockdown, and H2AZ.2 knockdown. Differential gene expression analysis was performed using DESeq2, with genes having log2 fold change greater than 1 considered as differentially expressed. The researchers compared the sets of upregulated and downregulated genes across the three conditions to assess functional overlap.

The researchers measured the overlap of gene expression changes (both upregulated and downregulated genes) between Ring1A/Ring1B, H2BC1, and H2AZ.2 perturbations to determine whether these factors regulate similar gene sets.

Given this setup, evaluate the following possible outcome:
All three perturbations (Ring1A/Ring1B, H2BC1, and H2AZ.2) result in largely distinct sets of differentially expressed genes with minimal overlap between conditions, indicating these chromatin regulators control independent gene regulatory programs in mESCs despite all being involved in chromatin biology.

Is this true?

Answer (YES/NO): NO